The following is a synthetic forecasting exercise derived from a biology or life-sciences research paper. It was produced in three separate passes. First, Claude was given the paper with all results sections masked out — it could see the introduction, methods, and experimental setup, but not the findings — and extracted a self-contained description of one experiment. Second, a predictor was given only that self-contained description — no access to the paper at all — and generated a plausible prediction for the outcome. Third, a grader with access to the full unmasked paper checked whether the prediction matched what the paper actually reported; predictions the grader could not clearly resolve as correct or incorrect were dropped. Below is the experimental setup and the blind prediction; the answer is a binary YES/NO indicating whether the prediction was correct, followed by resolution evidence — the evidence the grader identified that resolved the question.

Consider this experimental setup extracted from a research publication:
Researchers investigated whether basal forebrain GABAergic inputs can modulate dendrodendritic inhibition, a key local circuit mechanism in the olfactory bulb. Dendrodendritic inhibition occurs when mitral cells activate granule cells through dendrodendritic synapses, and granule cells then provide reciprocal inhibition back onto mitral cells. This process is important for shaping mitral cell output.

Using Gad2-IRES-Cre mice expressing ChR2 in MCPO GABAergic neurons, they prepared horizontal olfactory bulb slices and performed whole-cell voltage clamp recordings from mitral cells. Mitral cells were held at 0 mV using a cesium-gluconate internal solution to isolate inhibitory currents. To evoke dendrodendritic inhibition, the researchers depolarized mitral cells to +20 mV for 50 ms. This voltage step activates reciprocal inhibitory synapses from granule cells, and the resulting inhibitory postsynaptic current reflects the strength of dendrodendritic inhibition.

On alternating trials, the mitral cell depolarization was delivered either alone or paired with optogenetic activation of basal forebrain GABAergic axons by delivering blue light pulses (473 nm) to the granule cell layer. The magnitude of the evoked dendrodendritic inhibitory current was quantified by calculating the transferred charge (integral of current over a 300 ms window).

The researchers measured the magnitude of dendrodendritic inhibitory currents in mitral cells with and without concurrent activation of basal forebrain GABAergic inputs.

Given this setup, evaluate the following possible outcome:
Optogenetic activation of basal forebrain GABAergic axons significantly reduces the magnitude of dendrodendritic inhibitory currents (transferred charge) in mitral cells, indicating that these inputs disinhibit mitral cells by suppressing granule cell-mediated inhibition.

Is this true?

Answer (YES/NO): YES